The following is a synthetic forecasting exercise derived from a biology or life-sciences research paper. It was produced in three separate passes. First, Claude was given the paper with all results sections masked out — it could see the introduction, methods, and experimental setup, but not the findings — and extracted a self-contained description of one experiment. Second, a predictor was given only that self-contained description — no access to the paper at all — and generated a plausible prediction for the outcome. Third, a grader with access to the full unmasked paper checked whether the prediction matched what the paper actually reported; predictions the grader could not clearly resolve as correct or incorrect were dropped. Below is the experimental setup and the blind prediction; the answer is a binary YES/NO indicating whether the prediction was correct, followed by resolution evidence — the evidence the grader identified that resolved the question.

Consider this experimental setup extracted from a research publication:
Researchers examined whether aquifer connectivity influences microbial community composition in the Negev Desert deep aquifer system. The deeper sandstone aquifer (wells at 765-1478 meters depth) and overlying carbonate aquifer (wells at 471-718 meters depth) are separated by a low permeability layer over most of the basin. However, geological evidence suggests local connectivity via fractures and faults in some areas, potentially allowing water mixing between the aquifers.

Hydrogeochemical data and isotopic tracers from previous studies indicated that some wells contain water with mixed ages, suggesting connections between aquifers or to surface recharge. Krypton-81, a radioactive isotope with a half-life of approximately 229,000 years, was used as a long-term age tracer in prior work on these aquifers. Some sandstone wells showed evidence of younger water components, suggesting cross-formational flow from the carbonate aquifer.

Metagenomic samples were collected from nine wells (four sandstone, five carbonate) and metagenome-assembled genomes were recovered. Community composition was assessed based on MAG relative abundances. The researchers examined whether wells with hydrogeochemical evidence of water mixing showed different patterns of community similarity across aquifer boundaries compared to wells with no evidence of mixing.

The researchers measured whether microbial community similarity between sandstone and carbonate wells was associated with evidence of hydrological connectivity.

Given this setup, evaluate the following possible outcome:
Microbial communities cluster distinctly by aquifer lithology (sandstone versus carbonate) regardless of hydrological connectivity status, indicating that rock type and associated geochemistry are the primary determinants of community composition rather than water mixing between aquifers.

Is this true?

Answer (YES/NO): NO